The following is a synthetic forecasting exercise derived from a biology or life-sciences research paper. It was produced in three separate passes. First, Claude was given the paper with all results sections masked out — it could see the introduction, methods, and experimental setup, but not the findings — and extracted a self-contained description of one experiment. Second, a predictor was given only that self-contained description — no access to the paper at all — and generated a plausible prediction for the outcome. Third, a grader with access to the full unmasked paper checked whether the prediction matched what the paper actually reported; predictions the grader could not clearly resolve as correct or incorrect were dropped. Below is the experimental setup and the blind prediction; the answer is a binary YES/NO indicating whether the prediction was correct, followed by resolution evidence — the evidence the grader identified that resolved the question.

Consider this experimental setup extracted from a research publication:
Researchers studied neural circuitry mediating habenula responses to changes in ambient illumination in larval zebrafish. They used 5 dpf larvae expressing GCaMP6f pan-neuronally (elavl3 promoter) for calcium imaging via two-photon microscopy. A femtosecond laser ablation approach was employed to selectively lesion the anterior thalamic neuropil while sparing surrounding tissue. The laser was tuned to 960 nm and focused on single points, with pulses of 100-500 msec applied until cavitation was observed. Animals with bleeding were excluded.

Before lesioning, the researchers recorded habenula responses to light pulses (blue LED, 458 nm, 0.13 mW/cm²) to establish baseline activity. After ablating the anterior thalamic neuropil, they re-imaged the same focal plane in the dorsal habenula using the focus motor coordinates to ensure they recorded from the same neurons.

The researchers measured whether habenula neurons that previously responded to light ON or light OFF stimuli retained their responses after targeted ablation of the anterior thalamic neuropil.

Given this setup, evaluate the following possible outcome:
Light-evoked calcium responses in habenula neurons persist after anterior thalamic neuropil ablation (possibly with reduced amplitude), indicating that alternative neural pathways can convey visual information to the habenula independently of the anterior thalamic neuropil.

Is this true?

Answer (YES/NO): NO